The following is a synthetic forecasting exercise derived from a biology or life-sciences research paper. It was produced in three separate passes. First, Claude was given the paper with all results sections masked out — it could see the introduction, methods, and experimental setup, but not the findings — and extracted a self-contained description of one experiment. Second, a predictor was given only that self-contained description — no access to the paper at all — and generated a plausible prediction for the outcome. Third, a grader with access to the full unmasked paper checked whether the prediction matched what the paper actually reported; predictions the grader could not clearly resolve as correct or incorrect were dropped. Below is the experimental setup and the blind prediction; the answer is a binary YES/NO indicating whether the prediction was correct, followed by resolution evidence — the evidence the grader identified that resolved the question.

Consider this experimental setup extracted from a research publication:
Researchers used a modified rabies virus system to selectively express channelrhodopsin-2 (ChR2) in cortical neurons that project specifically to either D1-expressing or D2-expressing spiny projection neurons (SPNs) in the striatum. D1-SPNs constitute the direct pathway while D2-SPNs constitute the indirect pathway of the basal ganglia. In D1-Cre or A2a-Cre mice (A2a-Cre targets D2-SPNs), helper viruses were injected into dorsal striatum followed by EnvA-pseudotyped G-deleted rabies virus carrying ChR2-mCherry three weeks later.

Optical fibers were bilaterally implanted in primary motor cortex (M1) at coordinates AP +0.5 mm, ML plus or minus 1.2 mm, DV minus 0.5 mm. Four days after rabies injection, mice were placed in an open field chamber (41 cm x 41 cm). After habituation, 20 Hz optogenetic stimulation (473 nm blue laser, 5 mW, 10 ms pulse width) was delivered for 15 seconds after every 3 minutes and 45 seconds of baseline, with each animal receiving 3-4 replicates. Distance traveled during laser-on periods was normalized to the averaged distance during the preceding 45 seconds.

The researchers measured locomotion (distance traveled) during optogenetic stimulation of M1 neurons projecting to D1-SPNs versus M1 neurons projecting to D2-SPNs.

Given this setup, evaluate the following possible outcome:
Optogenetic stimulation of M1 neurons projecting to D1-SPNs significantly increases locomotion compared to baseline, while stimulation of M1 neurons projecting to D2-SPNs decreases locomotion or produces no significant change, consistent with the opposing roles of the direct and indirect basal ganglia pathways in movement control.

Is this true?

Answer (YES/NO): YES